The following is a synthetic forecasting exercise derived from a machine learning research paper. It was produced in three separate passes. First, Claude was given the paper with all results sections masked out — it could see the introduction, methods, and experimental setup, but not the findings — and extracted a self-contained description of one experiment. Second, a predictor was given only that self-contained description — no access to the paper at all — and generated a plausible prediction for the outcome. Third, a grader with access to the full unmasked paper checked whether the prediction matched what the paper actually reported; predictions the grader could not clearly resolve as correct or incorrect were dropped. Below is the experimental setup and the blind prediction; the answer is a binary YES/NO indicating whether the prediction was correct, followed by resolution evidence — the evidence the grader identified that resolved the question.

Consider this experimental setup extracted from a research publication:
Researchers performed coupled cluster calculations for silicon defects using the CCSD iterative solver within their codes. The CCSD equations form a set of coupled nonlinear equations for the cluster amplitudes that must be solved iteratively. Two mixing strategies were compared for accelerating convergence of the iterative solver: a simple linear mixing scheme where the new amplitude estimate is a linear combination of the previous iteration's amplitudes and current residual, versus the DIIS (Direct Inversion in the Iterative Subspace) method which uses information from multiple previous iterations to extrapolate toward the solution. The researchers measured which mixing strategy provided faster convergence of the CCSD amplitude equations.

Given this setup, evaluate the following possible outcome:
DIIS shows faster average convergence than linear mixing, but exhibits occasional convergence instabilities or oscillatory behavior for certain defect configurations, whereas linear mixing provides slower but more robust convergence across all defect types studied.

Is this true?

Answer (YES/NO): NO